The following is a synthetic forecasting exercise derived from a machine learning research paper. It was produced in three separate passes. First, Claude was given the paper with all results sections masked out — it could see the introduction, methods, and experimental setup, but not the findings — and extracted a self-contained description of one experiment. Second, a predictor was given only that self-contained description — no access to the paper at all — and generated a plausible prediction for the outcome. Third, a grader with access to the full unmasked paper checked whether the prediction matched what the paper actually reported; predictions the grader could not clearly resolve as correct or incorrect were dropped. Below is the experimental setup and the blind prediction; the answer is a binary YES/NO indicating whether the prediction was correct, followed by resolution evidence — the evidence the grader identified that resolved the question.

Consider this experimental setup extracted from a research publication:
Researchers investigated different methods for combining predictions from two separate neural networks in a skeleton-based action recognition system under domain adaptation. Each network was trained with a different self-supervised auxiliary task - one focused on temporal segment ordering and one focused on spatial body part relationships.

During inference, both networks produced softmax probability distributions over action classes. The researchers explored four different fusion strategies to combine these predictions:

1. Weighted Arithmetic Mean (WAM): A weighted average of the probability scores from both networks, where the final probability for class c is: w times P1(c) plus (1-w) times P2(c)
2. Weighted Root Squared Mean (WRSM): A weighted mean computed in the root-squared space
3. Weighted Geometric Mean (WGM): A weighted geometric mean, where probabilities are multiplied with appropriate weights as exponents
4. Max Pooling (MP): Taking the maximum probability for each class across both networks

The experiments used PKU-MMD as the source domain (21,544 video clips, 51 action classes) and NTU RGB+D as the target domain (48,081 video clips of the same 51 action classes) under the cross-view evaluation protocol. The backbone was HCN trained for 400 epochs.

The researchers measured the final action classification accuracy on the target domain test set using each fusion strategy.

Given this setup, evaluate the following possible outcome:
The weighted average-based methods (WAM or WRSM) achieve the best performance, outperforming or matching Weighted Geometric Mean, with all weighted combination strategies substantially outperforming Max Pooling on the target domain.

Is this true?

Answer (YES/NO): NO